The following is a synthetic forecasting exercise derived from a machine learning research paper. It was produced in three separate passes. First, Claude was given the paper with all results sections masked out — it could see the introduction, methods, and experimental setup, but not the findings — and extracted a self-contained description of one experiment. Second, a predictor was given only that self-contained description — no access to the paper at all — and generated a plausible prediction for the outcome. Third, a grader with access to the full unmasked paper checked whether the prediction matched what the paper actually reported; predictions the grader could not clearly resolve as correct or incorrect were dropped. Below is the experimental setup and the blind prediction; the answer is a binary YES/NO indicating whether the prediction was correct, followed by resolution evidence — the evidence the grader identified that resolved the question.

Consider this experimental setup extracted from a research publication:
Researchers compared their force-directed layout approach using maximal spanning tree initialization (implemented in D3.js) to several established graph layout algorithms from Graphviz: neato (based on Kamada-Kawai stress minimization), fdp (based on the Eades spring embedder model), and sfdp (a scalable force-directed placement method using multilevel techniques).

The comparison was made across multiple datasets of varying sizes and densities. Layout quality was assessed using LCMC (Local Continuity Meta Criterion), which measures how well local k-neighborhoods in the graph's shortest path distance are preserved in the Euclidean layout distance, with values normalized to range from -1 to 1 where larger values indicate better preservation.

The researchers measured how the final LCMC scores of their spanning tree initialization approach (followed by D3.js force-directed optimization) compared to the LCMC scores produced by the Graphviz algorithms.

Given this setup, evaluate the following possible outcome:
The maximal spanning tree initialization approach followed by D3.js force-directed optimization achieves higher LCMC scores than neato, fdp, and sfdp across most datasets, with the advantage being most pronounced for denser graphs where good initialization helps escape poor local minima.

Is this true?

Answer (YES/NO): NO